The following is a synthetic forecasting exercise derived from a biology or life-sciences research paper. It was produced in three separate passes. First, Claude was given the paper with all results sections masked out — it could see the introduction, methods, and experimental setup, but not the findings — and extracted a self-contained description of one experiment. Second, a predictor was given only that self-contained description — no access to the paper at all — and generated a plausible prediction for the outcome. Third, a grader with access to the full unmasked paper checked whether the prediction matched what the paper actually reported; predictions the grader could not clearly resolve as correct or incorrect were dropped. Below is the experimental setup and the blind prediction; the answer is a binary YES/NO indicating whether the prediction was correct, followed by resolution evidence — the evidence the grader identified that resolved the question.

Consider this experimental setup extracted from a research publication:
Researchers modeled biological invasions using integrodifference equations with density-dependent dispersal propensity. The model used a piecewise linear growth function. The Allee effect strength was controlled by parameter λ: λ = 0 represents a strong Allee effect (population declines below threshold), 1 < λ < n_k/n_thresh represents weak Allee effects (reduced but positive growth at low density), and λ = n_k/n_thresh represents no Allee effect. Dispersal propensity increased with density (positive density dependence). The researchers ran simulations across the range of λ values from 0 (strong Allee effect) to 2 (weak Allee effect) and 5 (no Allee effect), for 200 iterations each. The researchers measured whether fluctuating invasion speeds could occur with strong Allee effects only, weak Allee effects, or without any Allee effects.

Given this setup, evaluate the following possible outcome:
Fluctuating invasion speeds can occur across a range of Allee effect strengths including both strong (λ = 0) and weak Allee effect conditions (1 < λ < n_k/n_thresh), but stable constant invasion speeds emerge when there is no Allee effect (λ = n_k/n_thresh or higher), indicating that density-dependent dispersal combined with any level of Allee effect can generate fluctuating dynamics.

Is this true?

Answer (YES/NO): NO